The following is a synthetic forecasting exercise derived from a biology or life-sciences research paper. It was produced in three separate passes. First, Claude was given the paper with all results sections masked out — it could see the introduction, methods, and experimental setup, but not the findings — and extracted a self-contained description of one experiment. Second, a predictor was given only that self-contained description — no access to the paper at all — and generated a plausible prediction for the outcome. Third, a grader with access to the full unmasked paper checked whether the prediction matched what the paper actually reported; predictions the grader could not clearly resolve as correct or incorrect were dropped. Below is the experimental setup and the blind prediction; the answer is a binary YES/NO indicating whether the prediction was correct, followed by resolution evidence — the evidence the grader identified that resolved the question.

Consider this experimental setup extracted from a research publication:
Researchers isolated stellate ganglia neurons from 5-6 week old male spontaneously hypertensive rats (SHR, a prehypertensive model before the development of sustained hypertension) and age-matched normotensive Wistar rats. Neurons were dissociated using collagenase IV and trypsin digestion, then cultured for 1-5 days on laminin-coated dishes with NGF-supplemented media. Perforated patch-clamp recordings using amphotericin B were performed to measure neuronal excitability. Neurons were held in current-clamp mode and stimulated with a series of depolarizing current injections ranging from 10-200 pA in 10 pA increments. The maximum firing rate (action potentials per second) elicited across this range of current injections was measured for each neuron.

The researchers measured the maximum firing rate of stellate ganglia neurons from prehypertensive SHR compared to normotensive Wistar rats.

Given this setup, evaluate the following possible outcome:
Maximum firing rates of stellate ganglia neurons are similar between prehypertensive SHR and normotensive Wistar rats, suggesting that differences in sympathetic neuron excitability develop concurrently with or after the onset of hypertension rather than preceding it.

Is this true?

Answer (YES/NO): NO